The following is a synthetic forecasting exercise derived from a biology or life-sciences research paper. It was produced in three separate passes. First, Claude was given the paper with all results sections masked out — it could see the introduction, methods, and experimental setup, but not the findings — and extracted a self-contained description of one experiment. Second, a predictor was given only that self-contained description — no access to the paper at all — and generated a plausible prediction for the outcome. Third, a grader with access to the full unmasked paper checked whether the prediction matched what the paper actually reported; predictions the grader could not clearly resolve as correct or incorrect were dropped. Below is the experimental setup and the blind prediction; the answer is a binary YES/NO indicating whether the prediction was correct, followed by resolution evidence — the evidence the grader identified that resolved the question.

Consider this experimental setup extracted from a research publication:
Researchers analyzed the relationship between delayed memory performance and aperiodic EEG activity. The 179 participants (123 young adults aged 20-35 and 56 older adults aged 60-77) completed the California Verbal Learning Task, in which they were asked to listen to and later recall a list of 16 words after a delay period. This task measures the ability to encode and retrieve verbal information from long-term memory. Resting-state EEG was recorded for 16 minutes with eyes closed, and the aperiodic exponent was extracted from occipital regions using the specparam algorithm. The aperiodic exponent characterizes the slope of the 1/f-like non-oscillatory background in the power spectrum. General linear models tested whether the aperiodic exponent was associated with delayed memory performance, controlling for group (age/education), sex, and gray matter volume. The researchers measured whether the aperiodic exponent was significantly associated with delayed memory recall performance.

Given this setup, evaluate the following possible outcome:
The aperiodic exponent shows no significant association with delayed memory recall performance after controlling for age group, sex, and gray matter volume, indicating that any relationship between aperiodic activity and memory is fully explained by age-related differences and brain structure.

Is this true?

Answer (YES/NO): NO